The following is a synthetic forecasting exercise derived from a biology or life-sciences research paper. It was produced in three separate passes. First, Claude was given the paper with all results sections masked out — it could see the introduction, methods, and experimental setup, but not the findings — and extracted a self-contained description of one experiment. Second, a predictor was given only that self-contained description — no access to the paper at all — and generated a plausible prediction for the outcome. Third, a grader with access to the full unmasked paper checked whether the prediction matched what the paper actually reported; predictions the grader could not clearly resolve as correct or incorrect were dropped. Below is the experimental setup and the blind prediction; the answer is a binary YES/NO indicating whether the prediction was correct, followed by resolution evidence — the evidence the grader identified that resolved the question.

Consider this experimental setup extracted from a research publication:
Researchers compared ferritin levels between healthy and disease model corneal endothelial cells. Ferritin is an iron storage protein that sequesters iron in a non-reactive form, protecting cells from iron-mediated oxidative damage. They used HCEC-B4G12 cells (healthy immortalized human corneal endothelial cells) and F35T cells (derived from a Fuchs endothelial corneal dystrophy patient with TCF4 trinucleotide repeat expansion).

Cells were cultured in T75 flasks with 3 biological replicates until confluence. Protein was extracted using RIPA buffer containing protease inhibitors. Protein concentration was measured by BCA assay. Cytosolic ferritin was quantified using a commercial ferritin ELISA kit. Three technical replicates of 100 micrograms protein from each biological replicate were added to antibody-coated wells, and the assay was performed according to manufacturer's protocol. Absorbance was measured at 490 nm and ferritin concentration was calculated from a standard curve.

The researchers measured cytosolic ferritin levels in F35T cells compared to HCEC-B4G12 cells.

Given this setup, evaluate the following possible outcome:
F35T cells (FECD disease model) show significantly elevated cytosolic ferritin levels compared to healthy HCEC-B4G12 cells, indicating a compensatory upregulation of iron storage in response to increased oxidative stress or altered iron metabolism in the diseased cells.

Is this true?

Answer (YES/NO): NO